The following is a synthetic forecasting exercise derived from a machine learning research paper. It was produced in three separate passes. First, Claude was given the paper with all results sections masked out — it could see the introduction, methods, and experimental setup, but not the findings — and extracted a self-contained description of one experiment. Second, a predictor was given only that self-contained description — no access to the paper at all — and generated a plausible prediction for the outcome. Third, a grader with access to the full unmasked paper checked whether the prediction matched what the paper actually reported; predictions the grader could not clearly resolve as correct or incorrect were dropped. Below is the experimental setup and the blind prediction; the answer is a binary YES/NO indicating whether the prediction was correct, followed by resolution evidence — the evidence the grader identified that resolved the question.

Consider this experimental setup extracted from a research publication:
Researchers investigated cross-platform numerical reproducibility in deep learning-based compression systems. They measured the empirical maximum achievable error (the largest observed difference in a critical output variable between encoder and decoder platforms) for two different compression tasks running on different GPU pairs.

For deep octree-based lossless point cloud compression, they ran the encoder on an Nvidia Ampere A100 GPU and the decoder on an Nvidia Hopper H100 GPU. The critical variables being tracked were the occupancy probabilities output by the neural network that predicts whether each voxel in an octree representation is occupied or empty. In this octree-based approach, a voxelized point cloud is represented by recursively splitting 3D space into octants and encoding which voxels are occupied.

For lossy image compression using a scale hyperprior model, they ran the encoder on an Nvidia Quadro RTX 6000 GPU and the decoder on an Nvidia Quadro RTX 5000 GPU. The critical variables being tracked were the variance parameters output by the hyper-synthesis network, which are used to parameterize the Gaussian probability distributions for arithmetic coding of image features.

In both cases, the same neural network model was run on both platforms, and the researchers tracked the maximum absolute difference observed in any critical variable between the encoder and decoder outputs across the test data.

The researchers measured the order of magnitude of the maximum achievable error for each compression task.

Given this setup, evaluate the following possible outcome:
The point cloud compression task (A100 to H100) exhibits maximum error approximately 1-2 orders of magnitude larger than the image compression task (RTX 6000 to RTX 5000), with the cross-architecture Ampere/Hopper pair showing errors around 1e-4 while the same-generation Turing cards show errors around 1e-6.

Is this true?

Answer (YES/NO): NO